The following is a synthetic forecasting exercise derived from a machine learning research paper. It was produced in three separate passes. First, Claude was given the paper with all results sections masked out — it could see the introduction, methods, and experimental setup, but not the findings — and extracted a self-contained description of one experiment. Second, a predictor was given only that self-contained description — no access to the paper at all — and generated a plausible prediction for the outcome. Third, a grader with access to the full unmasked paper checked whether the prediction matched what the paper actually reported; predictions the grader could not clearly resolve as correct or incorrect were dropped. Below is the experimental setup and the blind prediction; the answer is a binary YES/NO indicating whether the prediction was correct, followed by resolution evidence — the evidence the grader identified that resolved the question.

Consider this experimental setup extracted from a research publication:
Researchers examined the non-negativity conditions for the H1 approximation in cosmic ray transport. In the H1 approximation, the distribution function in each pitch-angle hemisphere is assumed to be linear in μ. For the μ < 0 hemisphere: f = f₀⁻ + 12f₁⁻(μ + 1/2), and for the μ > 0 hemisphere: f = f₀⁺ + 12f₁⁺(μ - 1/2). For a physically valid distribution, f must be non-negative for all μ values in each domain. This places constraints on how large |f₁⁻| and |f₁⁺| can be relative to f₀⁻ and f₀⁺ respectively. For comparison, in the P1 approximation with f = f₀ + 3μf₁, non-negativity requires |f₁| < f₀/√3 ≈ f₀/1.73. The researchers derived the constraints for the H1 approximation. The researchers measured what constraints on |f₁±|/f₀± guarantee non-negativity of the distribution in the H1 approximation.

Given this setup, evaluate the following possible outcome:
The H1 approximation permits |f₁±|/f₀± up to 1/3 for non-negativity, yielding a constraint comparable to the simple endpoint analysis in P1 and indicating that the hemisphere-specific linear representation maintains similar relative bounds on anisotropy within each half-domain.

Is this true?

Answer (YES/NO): NO